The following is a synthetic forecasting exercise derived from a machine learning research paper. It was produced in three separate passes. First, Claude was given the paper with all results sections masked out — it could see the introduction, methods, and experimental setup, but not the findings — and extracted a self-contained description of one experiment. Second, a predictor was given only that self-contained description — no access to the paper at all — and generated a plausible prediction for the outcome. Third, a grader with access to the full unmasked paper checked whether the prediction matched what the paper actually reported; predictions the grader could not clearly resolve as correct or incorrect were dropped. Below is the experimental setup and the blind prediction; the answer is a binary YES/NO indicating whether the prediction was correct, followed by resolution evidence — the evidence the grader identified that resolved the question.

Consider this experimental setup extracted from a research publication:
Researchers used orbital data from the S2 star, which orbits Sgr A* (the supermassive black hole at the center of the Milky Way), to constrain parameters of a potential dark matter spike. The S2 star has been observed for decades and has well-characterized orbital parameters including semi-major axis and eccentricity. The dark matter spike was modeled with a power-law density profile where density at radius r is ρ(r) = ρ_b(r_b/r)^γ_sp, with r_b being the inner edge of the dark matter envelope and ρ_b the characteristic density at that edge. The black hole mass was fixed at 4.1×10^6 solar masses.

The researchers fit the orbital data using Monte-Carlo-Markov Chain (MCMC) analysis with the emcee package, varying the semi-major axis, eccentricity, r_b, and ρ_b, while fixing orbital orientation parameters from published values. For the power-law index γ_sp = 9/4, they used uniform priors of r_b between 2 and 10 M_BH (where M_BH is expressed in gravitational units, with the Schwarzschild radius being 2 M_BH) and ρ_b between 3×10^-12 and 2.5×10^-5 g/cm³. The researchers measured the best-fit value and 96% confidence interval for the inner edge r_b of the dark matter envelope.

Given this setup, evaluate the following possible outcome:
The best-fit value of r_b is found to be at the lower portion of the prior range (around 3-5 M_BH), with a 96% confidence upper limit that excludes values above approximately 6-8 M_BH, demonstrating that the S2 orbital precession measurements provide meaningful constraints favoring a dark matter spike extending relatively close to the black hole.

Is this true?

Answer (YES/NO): NO